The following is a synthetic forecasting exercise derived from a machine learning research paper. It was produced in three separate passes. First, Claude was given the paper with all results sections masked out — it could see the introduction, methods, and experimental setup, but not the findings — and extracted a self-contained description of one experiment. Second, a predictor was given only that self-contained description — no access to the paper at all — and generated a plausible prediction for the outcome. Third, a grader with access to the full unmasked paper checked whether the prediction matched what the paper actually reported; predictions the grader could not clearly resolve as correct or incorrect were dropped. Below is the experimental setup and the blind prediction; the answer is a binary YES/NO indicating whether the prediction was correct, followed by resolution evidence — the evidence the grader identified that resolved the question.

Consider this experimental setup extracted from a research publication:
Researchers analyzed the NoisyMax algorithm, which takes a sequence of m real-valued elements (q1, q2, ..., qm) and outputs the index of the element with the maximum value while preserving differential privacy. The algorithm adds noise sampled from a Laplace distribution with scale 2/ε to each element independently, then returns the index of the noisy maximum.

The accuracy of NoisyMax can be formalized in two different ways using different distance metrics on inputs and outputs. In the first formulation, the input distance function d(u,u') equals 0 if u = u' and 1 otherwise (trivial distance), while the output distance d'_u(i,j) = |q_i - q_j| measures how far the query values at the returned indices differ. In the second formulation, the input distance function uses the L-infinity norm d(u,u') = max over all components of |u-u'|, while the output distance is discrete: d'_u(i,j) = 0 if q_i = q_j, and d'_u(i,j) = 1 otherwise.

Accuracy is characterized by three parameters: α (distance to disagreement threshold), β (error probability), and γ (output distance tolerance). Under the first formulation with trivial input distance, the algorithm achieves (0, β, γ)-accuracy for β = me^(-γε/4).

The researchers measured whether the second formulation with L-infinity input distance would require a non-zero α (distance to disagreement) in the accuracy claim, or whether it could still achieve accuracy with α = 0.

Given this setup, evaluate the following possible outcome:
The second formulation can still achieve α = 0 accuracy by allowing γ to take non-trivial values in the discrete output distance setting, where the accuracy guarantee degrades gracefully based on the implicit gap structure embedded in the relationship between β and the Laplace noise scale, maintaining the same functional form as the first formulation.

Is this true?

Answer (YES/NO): NO